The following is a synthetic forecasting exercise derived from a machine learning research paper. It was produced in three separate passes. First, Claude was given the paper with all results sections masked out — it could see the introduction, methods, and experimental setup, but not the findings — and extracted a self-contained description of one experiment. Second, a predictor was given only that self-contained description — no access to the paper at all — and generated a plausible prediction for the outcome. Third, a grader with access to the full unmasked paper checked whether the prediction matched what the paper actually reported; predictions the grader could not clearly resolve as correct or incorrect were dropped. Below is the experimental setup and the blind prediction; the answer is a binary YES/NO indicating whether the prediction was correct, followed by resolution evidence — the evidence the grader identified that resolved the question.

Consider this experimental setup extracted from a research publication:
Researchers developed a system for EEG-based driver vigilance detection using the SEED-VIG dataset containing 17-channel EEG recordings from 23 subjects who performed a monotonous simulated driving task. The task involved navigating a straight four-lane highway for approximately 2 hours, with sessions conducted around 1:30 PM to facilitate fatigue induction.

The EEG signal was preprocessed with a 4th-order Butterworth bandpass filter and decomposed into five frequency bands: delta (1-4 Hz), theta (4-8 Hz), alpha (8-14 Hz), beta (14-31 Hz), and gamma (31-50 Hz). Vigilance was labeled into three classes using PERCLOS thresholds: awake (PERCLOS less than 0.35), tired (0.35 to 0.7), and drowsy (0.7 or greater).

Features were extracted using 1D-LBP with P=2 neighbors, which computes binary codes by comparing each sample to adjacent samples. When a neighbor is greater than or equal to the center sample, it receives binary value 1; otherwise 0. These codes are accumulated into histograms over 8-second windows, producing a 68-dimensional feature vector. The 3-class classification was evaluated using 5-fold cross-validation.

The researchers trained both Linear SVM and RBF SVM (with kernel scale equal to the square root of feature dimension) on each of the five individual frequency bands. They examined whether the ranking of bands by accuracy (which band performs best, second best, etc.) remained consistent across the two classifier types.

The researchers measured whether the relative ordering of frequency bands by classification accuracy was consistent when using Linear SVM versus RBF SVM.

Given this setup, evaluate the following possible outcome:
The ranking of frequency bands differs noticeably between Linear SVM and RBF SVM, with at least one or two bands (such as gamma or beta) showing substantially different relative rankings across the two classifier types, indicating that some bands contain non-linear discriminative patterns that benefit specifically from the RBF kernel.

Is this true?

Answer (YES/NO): NO